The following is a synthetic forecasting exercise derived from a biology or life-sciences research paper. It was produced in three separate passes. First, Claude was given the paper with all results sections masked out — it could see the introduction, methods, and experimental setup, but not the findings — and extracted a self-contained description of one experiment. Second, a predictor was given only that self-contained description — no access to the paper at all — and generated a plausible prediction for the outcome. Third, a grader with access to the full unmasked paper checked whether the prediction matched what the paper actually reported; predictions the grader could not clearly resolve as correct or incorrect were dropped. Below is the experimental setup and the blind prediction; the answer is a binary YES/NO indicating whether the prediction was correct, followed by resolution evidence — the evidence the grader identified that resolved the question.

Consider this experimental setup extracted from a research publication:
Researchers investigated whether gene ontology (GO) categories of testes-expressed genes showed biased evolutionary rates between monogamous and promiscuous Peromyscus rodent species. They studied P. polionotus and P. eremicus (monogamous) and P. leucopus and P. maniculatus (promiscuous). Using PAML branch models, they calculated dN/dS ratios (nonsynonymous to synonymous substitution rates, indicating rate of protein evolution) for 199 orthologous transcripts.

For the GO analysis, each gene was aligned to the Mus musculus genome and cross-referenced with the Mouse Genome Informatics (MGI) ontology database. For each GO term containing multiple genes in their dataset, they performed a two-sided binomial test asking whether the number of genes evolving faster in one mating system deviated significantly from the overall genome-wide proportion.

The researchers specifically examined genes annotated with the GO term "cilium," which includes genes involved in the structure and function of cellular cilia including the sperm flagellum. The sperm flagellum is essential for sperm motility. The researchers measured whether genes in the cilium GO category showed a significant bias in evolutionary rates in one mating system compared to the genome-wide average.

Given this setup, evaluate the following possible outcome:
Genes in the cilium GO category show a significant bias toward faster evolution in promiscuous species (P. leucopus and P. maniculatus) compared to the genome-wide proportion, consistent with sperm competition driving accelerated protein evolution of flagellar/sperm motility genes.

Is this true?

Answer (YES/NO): NO